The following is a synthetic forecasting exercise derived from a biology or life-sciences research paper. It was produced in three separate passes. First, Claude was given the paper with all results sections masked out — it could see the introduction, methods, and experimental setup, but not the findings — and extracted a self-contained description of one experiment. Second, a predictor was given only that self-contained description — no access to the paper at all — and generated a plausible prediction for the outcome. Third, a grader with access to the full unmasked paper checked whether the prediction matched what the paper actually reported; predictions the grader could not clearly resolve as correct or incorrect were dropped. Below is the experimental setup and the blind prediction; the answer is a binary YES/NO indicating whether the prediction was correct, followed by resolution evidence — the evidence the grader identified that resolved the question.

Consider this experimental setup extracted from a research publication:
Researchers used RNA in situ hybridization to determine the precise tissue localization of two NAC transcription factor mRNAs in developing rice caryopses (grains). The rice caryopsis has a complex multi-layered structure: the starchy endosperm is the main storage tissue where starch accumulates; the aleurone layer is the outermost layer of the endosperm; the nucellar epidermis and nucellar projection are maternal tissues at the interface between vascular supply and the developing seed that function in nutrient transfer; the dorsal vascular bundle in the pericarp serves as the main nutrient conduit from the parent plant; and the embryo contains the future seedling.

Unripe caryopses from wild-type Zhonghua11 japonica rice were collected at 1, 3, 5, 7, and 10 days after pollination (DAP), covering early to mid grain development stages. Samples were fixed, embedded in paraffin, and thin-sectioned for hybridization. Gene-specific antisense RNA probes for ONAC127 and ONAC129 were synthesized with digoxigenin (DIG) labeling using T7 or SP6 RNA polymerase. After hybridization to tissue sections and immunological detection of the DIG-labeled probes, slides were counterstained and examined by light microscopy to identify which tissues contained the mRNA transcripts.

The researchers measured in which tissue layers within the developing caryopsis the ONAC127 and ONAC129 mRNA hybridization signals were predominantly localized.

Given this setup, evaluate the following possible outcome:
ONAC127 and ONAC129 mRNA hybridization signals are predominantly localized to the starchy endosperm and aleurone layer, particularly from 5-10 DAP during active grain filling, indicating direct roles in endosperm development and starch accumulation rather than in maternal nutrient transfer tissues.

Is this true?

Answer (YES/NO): NO